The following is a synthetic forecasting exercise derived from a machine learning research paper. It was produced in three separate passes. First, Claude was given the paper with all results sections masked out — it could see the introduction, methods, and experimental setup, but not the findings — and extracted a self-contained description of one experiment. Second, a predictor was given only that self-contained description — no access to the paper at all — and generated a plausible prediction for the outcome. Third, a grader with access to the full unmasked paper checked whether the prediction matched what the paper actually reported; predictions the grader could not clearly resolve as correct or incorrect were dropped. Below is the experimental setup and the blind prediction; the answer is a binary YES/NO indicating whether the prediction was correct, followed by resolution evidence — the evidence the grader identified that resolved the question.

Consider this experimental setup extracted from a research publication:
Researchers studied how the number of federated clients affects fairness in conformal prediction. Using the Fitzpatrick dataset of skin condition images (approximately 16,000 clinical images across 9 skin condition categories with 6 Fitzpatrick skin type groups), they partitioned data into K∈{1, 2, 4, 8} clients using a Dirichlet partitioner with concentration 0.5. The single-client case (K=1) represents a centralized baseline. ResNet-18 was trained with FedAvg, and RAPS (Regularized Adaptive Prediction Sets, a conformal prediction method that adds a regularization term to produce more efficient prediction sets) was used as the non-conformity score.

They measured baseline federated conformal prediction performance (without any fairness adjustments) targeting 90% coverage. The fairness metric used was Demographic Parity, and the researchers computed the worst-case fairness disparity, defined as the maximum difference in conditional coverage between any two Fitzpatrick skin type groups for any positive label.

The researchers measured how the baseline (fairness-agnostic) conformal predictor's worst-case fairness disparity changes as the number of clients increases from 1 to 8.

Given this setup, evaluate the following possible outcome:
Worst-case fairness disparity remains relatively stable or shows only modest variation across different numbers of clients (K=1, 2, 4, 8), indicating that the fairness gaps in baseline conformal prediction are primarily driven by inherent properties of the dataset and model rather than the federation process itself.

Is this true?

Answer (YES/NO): NO